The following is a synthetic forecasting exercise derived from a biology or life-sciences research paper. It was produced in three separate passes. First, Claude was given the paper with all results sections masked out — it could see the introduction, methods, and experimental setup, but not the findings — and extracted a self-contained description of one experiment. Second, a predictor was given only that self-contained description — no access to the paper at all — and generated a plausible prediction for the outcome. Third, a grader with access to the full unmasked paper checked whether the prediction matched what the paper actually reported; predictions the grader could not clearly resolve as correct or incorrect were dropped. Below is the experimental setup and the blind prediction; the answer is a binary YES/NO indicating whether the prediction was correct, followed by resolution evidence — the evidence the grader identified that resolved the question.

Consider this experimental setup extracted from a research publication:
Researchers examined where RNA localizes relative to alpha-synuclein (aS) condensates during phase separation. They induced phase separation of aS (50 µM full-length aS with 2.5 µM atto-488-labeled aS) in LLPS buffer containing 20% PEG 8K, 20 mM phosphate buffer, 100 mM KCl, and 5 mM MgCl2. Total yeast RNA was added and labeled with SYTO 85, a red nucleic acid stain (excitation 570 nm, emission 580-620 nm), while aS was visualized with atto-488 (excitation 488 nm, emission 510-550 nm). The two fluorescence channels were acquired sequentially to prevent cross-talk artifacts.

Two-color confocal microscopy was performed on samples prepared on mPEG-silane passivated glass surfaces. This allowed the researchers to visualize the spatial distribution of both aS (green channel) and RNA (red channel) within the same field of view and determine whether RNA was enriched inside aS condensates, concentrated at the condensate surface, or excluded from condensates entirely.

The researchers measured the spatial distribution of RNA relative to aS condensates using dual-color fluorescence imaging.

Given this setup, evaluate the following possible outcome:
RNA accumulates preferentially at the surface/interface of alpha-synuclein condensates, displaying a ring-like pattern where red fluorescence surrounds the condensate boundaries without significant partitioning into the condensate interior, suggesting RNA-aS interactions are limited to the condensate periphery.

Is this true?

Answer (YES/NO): NO